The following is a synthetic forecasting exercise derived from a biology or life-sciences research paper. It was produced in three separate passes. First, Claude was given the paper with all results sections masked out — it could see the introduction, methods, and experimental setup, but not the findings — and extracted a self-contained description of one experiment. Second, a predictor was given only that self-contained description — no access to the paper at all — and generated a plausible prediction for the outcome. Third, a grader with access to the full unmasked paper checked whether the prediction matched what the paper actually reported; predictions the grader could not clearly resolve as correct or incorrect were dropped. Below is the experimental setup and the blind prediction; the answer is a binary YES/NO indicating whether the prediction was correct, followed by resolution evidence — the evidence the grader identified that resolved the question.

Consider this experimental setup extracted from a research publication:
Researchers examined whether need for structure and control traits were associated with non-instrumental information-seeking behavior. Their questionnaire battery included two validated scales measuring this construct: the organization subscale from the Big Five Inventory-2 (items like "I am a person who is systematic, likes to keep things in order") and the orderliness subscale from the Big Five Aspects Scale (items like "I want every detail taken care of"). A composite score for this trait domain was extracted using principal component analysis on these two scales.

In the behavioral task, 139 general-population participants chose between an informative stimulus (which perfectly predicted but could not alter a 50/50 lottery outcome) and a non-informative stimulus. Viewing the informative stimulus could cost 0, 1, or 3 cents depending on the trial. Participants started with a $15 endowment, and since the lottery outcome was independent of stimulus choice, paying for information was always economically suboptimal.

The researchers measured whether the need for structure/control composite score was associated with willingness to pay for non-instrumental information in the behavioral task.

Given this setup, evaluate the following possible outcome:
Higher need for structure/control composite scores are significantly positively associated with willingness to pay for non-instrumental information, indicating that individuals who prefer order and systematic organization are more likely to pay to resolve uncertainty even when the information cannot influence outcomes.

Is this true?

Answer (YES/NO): NO